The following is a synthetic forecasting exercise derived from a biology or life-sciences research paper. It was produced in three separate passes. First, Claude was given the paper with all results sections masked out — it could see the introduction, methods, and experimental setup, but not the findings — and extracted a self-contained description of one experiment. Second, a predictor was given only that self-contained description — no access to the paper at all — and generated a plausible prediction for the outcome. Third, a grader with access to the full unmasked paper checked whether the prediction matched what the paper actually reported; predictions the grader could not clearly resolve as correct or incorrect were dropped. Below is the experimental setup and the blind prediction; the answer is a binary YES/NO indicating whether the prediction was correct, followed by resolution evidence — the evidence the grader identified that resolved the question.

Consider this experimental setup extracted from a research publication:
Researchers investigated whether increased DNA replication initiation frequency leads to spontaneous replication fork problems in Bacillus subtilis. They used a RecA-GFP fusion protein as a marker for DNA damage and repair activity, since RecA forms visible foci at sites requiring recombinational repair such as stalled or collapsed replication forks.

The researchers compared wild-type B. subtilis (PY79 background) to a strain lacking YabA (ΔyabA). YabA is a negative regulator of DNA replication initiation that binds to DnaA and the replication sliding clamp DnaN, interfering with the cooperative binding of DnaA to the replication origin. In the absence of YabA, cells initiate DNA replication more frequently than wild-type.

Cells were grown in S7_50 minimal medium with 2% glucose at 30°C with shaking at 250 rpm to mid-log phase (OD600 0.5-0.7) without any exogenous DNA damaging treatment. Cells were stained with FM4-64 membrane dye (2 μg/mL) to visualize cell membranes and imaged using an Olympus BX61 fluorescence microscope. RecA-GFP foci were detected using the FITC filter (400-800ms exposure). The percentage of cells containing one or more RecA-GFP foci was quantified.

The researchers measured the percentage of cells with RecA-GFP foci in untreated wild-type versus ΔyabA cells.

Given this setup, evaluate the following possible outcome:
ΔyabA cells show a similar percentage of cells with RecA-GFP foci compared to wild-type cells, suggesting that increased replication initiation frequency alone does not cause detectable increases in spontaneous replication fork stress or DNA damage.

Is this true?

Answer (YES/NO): NO